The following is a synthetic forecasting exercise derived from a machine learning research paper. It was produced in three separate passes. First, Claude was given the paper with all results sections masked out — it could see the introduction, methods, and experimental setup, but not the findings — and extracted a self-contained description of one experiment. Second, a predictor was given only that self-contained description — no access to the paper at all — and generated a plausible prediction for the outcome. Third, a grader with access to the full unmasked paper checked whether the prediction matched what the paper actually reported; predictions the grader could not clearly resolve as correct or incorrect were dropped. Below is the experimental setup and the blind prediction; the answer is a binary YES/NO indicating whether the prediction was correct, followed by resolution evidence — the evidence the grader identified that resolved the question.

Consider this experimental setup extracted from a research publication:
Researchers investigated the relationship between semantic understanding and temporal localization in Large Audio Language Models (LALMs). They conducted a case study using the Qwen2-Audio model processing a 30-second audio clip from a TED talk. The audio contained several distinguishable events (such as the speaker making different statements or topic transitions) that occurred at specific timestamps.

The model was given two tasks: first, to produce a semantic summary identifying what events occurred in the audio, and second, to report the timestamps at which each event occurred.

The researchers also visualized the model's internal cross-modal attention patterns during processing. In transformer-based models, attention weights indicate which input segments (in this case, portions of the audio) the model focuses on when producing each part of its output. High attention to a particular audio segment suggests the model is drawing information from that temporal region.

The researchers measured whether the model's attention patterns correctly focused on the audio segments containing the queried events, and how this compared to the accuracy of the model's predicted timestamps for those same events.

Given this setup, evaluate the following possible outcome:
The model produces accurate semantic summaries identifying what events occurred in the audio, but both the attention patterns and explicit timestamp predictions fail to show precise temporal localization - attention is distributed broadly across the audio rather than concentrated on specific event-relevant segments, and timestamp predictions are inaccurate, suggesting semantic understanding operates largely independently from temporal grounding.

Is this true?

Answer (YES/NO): NO